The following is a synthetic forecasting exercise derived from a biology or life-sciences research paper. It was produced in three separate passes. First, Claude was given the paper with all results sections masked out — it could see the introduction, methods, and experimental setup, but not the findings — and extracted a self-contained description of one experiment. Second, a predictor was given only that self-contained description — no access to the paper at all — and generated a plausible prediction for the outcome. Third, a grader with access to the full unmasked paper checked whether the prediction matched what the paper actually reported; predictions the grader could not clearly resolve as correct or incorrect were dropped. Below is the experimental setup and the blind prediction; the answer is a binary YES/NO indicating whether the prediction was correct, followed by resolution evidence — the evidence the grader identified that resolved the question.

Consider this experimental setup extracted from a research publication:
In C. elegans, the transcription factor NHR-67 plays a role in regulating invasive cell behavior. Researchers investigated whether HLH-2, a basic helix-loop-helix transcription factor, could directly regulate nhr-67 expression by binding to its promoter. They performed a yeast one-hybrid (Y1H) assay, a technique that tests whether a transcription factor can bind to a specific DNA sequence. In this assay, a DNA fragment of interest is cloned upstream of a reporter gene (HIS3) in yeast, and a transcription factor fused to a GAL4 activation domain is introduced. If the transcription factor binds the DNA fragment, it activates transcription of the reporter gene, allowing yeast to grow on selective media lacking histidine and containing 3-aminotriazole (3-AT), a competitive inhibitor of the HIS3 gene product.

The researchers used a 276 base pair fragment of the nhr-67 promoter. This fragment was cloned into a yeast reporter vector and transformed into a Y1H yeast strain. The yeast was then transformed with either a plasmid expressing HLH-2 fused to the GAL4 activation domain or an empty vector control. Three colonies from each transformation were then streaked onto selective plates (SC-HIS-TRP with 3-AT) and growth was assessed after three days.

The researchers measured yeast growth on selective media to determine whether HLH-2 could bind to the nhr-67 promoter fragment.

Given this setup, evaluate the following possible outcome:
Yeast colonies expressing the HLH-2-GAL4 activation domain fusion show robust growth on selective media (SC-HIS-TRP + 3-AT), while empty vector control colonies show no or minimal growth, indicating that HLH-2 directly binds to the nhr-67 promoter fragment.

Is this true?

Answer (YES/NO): YES